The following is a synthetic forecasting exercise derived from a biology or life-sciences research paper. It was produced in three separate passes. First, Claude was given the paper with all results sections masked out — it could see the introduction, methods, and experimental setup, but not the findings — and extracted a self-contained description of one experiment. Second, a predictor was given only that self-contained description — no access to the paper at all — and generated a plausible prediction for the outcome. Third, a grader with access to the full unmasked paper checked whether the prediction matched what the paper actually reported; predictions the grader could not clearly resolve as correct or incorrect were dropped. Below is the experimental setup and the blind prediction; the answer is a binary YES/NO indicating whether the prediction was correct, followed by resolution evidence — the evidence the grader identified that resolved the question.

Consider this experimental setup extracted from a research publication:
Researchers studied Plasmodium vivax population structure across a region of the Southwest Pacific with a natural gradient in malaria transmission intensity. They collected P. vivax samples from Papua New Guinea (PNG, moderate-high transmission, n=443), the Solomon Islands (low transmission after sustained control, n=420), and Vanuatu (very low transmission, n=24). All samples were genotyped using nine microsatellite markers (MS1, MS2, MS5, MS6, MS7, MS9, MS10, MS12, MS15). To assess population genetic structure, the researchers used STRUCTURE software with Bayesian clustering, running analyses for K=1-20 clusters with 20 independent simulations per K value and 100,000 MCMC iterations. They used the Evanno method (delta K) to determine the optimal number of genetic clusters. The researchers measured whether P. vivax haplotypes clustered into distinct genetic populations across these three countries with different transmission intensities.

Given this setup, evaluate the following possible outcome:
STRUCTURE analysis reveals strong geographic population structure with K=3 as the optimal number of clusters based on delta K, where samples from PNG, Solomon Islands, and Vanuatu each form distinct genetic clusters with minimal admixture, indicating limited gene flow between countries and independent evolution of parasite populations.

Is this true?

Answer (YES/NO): YES